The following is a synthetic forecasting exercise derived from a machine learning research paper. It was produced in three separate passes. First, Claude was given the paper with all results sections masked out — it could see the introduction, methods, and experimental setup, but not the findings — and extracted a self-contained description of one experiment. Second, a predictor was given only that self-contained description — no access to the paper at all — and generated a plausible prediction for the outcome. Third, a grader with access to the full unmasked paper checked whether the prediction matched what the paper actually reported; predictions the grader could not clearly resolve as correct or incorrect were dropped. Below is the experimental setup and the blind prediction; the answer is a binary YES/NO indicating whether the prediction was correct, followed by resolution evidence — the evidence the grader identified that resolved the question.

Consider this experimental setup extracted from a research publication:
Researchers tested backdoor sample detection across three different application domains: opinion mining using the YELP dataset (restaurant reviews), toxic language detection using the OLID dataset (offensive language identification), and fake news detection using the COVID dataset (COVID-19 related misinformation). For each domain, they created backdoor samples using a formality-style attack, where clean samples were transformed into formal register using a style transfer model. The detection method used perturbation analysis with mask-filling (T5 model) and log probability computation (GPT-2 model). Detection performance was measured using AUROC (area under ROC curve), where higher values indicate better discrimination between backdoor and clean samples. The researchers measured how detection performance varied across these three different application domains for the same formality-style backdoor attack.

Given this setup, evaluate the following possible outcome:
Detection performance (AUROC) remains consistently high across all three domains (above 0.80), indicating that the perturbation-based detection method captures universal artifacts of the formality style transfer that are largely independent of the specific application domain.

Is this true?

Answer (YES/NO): NO